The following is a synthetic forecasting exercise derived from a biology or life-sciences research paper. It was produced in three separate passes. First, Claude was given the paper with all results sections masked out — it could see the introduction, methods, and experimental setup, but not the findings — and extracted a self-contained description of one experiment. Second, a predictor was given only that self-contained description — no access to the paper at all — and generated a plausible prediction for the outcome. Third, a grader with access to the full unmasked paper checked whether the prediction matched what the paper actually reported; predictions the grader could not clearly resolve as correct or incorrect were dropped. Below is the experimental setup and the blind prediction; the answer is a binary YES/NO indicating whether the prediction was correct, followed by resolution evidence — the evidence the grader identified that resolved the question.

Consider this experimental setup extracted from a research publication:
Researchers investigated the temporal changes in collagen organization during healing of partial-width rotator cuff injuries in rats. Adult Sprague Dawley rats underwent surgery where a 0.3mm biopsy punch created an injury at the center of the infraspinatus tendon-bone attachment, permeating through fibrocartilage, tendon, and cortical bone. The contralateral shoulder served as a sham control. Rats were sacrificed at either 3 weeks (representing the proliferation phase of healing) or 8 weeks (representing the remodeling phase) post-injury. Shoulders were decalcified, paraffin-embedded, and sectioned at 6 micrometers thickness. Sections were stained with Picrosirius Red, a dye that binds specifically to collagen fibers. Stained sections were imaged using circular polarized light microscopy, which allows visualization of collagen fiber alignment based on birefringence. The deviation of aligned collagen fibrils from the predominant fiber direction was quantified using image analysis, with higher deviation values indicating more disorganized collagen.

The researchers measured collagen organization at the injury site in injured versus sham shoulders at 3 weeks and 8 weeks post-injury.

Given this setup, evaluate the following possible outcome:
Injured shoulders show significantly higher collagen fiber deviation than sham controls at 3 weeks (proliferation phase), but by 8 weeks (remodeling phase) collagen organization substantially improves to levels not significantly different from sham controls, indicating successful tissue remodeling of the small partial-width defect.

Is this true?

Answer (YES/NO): NO